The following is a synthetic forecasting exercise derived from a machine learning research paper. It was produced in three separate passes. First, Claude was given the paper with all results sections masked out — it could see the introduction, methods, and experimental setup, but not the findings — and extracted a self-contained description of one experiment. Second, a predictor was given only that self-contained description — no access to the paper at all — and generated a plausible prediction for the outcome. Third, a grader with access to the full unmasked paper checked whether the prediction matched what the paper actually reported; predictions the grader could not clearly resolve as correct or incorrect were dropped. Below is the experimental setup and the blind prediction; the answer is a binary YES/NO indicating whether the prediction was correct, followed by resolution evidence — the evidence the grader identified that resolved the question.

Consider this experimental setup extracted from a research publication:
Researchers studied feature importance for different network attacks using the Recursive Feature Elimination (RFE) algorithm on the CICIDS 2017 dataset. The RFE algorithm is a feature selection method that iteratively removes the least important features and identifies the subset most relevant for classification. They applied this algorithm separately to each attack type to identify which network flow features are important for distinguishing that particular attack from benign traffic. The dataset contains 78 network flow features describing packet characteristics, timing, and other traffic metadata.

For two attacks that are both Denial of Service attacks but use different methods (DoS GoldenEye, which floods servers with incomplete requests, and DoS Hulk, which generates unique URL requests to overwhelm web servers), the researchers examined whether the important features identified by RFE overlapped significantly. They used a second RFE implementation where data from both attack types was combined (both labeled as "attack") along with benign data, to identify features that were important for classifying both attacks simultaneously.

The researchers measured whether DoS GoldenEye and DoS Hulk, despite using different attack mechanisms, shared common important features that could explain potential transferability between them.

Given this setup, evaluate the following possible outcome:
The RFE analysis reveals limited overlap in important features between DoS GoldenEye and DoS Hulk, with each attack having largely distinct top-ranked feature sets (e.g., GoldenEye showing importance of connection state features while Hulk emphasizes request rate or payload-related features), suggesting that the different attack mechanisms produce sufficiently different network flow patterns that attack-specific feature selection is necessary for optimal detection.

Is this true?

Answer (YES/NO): NO